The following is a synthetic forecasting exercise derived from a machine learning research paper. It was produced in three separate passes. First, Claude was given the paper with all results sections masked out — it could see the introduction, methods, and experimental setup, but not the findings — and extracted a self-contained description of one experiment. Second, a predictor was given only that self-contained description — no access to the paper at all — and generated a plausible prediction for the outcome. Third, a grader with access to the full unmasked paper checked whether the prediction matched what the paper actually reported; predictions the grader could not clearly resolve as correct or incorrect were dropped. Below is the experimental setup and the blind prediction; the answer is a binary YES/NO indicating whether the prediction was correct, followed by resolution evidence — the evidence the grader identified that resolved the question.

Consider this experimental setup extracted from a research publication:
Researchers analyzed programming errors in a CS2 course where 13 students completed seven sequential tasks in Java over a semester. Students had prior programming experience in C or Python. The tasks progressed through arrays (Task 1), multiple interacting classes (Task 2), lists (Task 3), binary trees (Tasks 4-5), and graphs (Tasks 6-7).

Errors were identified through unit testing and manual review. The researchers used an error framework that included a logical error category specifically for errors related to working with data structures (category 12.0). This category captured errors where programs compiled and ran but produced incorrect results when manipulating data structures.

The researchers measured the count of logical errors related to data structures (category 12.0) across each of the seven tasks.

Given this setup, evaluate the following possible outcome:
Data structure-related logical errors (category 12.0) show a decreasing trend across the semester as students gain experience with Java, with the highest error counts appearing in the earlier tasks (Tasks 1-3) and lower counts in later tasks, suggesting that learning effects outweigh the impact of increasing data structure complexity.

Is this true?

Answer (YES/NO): NO